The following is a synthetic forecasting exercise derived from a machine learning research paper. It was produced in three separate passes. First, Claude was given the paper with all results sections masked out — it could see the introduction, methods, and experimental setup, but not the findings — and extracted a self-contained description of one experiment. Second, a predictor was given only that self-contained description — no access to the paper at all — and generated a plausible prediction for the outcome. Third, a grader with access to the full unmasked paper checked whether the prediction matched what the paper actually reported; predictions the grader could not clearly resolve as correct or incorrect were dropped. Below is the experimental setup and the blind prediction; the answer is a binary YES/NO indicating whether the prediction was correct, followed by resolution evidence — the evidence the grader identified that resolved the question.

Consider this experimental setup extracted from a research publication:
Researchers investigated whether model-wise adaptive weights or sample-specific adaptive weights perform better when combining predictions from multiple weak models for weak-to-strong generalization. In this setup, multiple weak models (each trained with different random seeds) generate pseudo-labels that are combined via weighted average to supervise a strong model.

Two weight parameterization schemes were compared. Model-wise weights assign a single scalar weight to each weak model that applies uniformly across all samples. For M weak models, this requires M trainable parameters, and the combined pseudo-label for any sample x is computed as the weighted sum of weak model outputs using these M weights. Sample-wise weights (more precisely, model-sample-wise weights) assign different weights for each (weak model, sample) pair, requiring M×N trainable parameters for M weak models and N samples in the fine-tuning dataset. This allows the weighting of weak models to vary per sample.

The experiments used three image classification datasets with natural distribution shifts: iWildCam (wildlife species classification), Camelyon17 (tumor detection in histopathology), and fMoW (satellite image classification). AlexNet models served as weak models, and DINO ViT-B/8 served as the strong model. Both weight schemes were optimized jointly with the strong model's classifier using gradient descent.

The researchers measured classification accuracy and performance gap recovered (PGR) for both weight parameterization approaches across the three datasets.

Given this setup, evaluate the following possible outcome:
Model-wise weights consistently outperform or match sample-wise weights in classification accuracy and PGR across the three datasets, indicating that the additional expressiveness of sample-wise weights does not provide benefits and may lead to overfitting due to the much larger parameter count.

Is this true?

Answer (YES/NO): YES